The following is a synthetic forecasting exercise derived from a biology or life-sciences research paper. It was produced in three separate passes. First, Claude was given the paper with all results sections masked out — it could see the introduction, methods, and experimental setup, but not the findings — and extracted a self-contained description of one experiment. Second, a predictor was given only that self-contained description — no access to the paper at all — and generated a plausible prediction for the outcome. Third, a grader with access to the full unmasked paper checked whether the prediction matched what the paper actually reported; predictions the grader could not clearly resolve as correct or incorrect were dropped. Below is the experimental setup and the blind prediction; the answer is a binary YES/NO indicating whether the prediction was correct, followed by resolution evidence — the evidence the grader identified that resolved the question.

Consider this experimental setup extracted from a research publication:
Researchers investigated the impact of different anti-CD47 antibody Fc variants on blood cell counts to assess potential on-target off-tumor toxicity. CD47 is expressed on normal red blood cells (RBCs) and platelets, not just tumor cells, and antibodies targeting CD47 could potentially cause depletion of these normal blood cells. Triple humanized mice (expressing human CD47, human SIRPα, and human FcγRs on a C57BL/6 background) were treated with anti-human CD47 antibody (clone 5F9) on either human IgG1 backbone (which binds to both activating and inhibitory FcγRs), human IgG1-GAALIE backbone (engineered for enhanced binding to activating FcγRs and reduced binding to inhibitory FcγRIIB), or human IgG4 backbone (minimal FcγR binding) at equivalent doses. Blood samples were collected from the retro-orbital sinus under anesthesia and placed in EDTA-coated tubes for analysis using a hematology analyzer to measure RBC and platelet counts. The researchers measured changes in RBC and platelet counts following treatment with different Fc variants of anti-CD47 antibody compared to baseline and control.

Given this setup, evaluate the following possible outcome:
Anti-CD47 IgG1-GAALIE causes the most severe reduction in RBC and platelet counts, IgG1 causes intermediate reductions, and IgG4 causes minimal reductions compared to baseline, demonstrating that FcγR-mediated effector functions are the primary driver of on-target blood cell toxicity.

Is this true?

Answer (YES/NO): NO